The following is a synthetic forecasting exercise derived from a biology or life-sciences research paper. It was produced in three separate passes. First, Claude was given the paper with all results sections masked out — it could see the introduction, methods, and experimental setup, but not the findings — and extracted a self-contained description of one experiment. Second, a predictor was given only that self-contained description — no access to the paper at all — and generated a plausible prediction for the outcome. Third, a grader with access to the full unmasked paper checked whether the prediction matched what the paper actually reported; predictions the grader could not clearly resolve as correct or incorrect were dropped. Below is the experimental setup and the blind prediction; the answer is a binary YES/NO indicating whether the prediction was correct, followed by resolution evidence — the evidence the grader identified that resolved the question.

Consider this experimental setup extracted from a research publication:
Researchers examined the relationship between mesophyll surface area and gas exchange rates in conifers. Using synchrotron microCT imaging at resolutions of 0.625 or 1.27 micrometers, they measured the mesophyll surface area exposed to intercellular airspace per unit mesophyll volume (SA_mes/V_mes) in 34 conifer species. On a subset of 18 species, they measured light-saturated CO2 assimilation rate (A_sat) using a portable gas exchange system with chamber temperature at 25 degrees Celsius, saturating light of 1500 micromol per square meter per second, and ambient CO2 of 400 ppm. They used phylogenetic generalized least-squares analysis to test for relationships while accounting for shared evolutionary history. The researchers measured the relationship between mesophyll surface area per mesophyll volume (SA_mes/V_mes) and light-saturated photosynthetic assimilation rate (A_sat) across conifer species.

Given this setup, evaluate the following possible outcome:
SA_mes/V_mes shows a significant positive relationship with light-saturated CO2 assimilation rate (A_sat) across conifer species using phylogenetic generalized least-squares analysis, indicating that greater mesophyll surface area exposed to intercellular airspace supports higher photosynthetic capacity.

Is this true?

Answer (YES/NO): NO